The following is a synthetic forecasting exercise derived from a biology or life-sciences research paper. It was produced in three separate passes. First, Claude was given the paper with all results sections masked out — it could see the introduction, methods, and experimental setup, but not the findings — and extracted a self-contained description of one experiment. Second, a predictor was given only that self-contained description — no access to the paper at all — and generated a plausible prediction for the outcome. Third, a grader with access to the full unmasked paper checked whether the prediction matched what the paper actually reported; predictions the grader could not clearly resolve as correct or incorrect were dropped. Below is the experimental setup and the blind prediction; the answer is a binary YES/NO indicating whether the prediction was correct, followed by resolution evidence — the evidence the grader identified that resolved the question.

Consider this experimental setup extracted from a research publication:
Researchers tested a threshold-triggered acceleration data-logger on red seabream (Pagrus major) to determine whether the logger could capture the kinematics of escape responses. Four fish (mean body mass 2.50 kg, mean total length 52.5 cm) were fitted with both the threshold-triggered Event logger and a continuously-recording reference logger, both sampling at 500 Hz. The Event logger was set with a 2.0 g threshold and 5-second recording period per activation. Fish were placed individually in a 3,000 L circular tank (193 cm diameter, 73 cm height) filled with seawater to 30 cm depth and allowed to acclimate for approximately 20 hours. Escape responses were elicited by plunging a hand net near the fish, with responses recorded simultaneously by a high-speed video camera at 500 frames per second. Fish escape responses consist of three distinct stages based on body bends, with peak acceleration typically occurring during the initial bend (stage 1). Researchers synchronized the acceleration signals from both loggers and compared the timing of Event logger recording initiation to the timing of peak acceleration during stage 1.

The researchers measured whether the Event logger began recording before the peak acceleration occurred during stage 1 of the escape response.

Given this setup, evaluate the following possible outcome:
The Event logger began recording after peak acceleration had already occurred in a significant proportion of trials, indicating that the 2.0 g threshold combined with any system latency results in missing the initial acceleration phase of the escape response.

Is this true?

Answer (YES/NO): NO